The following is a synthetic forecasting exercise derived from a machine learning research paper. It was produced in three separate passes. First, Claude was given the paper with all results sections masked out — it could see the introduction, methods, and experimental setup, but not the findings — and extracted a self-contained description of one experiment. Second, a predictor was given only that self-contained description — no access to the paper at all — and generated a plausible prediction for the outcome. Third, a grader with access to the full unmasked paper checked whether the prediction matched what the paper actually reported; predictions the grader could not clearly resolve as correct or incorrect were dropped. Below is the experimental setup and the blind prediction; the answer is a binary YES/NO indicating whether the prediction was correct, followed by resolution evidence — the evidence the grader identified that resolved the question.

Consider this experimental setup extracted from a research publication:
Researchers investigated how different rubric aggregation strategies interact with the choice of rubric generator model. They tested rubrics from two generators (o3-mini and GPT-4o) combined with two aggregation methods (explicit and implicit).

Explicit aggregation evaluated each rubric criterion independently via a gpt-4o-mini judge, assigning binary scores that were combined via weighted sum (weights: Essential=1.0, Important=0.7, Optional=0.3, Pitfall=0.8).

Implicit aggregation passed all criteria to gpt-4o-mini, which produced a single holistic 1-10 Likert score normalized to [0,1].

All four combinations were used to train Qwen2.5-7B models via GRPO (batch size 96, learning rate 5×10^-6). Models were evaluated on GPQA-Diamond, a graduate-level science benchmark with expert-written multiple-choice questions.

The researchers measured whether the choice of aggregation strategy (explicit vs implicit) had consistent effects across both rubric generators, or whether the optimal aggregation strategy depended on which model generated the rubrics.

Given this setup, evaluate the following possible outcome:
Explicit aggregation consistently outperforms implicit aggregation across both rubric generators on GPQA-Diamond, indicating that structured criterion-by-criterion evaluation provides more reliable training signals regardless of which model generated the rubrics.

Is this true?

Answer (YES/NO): NO